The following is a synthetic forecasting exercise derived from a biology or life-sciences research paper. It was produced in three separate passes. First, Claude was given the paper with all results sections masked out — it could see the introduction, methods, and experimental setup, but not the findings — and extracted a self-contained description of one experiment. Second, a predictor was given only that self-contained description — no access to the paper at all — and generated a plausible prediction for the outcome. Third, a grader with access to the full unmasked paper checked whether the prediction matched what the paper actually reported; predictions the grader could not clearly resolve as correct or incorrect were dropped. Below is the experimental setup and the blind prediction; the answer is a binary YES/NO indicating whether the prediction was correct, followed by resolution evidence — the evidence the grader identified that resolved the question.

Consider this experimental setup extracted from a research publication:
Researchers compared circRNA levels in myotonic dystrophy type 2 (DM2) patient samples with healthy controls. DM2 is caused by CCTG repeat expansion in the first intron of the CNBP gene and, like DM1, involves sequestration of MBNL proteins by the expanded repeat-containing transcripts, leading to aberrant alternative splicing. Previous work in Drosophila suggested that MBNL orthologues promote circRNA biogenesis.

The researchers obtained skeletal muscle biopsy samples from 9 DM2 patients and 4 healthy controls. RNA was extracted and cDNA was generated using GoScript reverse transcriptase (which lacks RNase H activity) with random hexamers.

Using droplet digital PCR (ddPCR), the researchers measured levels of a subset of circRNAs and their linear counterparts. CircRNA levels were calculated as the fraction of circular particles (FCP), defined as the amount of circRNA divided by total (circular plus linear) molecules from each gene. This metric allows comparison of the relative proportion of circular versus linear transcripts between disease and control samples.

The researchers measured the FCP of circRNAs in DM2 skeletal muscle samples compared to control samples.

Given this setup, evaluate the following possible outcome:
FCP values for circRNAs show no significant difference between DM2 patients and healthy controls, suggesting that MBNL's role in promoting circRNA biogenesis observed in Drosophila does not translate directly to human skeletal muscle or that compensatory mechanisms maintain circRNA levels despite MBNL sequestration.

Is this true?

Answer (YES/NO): NO